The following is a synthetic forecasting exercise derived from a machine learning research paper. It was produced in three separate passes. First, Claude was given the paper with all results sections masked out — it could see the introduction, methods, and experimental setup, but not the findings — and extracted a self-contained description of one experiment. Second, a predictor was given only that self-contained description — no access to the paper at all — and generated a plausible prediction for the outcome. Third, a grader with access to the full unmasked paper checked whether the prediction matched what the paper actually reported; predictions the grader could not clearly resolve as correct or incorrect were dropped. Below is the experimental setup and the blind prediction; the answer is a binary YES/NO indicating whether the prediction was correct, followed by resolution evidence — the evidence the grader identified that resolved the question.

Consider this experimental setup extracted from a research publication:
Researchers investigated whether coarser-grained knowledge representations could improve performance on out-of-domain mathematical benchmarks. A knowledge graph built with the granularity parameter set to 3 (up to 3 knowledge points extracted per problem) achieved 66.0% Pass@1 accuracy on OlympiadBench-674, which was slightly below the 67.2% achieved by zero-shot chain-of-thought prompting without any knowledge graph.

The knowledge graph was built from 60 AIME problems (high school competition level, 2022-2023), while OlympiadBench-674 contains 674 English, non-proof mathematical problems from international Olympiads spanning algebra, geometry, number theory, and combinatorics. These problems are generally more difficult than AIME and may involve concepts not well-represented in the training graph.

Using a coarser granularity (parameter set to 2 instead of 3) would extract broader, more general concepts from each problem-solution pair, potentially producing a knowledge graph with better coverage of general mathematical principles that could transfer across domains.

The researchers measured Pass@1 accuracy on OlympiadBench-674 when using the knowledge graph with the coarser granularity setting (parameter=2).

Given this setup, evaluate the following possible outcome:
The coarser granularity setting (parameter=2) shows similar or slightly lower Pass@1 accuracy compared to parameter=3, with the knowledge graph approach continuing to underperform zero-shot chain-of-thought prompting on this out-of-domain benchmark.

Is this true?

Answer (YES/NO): NO